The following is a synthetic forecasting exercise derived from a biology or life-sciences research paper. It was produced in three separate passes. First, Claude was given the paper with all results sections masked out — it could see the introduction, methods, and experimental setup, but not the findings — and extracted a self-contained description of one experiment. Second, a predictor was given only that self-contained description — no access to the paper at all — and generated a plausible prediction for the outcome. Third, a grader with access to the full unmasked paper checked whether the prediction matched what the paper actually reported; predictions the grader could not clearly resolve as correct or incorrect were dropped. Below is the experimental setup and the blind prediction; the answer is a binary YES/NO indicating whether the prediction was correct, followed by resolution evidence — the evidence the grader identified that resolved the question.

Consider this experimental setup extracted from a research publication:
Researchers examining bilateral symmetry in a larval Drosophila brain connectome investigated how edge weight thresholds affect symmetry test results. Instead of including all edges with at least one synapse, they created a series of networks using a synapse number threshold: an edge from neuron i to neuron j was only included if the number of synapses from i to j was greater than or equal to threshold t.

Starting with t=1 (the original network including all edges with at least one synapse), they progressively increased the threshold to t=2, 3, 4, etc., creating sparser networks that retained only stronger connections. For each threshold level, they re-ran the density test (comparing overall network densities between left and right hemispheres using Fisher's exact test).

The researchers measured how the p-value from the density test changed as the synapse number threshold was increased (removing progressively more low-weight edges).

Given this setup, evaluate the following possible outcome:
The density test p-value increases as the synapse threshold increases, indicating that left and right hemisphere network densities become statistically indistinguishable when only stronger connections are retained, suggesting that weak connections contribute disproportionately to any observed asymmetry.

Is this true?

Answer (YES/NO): NO